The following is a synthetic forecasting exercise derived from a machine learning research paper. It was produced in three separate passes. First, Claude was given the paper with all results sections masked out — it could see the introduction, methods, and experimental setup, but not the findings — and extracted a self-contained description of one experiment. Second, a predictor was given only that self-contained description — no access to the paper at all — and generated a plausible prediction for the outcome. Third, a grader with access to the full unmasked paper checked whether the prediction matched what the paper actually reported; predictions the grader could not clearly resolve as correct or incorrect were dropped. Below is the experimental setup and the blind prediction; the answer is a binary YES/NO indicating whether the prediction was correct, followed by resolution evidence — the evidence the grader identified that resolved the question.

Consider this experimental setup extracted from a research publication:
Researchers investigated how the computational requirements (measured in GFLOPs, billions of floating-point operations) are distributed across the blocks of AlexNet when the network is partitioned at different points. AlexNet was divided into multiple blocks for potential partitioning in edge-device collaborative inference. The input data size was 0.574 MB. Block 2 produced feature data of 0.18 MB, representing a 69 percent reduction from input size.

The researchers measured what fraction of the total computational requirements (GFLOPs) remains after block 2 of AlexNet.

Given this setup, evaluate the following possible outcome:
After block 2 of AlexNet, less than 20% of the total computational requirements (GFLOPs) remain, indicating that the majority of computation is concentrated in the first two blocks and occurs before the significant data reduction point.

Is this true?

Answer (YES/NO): NO